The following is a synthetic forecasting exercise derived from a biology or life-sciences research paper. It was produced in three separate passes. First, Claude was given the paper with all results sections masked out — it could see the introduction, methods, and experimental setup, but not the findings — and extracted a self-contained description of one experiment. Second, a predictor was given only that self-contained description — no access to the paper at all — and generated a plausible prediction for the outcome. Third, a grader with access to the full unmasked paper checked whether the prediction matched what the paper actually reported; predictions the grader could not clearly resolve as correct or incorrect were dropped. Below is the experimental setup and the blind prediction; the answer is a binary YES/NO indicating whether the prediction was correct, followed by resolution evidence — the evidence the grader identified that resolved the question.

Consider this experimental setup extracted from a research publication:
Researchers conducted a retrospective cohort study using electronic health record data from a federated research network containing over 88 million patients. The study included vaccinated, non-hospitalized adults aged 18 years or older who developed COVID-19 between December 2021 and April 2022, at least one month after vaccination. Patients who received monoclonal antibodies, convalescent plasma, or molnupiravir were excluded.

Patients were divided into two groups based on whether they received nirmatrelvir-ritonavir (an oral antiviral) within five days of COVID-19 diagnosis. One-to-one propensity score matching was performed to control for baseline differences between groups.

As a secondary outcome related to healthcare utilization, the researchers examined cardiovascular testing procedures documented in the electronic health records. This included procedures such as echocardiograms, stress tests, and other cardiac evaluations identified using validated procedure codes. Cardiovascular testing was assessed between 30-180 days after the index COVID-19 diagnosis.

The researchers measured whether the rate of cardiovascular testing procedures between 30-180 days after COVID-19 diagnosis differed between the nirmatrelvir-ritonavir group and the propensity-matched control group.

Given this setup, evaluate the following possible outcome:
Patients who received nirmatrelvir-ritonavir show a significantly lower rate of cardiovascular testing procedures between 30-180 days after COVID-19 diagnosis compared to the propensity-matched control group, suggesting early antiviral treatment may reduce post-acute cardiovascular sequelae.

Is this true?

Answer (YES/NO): YES